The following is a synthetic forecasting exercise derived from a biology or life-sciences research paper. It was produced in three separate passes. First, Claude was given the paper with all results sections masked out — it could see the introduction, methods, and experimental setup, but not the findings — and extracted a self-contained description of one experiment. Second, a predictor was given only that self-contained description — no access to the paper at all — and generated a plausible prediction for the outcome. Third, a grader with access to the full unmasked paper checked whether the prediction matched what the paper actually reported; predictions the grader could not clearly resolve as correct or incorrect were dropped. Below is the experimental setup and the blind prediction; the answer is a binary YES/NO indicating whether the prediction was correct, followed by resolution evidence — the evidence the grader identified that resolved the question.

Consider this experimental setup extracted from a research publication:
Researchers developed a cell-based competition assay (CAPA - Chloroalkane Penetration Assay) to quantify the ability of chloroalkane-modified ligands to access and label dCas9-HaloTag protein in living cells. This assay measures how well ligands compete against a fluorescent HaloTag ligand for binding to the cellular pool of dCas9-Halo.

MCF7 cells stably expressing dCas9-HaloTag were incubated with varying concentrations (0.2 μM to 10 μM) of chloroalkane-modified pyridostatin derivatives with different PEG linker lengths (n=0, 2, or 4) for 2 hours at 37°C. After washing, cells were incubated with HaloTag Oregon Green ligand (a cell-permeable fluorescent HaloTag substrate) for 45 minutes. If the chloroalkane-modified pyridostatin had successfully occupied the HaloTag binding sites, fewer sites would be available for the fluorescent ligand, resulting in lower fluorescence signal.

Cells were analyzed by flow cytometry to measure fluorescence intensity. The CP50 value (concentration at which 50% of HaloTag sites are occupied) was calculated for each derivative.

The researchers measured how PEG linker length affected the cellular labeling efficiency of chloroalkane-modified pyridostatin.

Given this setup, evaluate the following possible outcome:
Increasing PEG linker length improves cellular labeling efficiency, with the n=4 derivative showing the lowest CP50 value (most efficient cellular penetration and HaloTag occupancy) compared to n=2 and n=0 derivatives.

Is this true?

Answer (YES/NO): NO